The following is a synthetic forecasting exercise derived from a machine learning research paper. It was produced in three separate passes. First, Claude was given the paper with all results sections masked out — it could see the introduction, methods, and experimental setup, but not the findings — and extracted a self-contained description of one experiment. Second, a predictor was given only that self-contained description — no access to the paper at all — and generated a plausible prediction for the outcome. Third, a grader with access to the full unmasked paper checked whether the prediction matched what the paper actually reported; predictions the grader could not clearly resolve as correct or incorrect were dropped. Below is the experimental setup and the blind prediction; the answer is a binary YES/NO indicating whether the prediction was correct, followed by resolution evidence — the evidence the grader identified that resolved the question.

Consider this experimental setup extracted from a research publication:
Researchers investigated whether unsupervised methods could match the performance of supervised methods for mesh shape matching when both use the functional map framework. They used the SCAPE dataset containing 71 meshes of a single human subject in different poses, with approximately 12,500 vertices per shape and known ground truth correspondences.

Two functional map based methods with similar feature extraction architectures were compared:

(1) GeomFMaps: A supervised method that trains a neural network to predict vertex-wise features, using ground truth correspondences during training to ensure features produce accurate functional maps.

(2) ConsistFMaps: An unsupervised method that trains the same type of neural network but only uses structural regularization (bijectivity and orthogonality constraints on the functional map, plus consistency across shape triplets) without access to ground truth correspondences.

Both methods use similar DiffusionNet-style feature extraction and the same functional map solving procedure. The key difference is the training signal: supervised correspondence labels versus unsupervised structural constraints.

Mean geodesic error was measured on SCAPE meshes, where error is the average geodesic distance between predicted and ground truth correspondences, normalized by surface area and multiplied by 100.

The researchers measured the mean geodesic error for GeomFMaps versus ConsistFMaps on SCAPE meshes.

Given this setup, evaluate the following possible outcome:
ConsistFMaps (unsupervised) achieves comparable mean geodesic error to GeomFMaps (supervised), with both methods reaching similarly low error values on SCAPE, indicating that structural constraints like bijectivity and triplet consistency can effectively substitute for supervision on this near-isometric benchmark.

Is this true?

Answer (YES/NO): NO